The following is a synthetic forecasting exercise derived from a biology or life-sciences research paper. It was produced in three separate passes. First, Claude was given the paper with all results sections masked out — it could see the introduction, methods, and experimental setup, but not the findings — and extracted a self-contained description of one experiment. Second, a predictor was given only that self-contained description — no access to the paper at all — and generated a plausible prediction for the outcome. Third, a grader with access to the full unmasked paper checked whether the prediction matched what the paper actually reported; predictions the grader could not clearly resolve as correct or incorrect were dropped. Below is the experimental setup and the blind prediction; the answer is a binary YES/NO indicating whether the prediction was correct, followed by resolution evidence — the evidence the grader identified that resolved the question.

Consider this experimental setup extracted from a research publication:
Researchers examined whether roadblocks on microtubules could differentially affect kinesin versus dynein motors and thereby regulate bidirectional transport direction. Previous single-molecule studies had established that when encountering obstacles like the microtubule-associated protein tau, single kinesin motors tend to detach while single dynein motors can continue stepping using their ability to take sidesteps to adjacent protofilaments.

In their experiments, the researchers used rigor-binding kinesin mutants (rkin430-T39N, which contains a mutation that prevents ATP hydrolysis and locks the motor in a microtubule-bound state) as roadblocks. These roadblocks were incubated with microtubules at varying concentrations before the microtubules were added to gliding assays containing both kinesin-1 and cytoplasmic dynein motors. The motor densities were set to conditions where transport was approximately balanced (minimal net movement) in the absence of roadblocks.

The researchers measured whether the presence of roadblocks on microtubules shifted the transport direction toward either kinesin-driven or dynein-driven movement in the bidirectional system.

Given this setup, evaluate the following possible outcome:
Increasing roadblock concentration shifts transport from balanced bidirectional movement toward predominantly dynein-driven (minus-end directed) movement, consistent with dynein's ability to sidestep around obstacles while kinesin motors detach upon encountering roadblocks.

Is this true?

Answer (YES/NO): NO